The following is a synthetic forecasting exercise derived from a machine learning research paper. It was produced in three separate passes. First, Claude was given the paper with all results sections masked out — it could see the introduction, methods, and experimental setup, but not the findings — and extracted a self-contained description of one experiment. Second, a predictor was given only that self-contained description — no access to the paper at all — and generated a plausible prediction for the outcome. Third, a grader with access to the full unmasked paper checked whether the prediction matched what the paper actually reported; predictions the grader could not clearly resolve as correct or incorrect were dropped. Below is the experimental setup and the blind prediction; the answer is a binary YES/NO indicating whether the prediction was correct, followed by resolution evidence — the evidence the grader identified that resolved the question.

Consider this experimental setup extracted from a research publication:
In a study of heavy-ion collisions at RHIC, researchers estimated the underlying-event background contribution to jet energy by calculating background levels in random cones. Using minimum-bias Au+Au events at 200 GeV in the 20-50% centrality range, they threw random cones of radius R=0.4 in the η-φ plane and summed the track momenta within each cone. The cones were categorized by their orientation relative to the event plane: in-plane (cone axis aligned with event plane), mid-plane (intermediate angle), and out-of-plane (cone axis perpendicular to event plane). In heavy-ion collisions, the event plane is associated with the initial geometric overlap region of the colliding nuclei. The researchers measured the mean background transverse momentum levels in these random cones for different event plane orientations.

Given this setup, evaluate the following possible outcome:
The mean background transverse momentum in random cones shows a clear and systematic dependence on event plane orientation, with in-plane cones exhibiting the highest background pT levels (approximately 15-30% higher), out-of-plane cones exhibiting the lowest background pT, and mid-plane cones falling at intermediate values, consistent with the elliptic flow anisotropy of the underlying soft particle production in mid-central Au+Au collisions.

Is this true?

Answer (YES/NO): YES